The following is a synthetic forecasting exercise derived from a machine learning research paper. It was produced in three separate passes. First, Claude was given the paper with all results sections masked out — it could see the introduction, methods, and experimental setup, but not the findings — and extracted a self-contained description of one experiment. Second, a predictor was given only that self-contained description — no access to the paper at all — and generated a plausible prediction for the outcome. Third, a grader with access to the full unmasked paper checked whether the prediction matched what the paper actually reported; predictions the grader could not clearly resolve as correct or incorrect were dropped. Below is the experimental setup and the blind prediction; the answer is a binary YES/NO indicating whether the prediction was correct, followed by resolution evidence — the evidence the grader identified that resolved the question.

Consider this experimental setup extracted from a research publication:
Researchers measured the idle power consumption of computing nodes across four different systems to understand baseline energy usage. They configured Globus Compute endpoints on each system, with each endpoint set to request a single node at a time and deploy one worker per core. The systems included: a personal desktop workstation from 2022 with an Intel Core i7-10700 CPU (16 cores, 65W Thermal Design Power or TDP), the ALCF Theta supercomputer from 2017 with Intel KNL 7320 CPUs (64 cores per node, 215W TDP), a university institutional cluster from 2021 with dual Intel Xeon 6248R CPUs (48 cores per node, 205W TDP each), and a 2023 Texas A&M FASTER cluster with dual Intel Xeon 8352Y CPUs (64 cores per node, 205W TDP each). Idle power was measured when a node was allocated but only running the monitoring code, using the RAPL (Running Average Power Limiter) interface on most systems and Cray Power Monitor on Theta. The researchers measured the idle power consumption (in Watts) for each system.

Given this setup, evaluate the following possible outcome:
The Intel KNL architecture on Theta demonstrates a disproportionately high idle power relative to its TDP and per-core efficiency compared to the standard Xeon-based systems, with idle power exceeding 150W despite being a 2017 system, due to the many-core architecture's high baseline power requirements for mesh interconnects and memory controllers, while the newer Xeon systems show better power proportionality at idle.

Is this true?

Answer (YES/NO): NO